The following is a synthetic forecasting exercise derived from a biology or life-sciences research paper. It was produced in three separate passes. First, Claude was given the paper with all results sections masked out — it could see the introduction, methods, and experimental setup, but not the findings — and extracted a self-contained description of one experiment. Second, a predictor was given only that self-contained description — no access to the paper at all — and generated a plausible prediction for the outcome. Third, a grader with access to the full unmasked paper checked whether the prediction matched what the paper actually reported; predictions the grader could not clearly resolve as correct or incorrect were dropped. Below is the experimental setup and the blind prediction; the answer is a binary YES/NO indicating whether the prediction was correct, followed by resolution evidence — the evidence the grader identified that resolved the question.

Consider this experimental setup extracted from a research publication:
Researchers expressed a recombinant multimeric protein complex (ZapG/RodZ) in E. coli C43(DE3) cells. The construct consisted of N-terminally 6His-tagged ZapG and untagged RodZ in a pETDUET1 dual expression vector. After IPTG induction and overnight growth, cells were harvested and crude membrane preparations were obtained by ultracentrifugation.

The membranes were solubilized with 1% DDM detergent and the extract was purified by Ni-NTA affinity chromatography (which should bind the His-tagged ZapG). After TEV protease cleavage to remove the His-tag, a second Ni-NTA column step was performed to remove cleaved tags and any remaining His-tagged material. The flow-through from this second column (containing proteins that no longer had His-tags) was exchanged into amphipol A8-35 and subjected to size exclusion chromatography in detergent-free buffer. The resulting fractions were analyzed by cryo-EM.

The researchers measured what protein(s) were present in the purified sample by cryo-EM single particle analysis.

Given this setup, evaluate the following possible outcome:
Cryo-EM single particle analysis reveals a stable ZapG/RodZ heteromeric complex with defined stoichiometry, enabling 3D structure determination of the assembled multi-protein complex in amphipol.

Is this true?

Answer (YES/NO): NO